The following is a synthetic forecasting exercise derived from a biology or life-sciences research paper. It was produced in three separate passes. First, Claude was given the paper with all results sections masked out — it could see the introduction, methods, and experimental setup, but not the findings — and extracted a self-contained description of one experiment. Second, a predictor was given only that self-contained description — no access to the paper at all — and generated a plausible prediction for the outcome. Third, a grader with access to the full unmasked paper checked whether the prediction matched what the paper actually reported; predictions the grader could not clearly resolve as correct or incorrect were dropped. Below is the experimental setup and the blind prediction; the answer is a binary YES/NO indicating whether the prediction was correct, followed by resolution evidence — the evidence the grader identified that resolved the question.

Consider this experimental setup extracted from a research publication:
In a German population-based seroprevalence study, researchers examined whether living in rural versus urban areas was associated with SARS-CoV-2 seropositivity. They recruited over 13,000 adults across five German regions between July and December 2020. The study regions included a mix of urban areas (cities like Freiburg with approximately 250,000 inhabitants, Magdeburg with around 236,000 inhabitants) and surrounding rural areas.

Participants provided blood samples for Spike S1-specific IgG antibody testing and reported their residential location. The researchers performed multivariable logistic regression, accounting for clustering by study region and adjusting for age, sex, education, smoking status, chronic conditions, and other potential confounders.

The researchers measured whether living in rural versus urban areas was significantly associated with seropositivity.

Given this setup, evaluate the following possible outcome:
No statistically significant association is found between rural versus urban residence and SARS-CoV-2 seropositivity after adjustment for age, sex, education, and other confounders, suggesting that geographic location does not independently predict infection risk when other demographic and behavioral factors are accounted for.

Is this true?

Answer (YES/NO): YES